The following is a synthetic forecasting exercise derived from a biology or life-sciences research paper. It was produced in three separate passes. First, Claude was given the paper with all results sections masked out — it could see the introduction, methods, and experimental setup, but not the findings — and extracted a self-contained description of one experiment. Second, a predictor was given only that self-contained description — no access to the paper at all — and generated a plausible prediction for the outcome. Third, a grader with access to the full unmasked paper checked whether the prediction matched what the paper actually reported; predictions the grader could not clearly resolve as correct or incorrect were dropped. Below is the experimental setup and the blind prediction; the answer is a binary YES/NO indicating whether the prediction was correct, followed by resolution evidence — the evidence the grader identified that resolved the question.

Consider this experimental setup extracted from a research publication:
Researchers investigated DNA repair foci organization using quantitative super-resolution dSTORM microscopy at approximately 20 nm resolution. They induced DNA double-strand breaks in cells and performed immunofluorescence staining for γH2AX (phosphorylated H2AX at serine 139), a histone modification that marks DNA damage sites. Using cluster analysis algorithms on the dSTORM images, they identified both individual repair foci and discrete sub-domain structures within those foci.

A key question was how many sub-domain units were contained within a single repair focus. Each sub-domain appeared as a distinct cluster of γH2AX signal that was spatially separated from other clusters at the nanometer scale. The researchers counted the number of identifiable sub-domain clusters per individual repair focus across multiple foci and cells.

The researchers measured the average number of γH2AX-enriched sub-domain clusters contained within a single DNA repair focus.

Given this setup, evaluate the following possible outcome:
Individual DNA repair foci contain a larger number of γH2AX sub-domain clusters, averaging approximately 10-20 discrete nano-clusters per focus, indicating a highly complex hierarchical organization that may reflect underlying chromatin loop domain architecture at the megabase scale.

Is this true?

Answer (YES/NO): YES